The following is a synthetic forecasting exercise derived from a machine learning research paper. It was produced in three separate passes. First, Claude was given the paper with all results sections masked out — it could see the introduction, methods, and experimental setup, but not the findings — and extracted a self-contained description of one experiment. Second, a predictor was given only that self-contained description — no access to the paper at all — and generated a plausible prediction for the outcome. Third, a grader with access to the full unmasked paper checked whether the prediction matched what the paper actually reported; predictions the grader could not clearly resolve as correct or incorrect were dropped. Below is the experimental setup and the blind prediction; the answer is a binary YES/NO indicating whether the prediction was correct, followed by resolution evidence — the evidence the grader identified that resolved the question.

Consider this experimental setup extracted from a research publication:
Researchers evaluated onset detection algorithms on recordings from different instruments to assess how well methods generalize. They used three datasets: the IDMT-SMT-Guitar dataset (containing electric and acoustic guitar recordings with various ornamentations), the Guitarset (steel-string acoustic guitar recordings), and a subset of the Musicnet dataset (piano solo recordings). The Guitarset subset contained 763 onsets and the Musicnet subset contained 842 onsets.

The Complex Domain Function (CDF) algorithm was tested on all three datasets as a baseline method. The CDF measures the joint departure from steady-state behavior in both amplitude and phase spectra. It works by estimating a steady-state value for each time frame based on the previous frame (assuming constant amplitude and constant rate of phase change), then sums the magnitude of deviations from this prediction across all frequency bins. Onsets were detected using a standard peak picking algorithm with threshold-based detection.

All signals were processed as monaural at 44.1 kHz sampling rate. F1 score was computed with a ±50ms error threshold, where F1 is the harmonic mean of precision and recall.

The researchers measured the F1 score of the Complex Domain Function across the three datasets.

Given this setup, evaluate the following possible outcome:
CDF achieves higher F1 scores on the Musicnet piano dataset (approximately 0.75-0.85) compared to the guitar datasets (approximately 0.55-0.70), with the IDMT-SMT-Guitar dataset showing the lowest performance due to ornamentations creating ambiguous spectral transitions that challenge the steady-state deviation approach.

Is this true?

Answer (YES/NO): NO